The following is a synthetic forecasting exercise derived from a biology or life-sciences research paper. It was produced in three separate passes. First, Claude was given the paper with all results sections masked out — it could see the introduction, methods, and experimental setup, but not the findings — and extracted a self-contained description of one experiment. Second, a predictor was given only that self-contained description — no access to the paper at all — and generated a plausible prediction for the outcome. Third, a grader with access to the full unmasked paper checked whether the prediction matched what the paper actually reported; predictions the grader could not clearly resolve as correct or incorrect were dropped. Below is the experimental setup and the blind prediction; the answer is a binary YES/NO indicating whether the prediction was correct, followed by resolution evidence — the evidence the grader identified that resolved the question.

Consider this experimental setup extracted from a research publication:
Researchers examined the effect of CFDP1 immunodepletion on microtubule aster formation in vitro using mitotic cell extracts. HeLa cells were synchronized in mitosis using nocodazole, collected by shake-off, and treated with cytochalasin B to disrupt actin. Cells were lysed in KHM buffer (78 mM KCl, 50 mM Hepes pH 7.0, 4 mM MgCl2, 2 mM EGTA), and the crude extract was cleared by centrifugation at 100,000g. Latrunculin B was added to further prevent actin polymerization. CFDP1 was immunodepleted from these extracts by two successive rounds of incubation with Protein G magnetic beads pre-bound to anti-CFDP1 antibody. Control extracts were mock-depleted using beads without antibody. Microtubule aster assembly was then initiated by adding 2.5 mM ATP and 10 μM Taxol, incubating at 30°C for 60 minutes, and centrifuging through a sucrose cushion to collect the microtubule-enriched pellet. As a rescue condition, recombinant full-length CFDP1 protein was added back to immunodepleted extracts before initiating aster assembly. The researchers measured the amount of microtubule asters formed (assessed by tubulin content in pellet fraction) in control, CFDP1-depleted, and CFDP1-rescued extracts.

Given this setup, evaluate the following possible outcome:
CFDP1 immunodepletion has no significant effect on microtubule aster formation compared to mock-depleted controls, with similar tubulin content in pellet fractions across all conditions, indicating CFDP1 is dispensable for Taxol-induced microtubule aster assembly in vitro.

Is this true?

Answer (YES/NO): NO